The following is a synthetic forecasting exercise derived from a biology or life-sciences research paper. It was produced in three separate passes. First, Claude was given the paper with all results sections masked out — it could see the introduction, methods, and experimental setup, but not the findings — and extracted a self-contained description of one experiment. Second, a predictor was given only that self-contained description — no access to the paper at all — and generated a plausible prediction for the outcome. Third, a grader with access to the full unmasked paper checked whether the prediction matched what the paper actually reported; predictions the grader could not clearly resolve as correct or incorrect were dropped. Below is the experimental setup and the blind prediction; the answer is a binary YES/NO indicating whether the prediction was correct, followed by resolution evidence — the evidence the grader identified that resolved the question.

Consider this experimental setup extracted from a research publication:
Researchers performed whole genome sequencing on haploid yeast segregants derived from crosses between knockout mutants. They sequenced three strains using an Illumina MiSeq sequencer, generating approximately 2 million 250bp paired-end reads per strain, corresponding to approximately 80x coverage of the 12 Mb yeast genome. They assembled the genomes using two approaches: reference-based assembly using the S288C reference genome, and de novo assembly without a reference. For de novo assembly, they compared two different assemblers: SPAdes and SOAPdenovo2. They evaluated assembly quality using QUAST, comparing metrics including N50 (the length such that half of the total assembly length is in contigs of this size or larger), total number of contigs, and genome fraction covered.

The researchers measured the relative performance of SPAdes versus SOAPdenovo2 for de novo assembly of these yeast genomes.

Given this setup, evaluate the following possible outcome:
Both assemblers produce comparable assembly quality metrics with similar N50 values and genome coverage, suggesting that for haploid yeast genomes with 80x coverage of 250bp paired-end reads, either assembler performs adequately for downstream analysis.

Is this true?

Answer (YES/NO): NO